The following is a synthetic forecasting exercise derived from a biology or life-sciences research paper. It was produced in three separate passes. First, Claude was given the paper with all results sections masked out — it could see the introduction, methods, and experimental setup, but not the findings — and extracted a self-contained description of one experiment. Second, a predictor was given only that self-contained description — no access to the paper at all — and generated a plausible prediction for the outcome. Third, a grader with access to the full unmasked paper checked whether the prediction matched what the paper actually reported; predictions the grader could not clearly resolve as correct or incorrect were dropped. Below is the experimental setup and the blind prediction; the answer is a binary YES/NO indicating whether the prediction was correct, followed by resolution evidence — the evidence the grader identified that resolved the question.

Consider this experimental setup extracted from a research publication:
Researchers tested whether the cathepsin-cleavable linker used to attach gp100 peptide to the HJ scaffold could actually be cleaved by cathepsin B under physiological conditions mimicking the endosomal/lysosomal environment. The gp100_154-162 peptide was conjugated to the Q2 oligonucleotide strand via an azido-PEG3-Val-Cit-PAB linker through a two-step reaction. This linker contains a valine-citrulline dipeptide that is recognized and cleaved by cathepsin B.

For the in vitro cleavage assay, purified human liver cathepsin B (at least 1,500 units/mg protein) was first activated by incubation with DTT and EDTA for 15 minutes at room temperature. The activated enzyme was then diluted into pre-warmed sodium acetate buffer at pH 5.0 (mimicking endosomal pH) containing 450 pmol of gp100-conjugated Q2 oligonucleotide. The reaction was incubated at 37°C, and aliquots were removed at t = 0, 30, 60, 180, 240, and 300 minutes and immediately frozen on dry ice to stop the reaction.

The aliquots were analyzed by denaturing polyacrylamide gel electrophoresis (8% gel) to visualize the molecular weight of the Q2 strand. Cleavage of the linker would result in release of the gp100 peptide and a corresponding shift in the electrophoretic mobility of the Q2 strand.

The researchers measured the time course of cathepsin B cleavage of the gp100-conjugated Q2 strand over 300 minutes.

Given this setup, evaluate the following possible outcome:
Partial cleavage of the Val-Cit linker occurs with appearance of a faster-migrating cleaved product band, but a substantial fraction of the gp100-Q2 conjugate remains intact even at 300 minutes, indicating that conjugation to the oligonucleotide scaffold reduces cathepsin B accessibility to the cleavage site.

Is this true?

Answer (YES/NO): NO